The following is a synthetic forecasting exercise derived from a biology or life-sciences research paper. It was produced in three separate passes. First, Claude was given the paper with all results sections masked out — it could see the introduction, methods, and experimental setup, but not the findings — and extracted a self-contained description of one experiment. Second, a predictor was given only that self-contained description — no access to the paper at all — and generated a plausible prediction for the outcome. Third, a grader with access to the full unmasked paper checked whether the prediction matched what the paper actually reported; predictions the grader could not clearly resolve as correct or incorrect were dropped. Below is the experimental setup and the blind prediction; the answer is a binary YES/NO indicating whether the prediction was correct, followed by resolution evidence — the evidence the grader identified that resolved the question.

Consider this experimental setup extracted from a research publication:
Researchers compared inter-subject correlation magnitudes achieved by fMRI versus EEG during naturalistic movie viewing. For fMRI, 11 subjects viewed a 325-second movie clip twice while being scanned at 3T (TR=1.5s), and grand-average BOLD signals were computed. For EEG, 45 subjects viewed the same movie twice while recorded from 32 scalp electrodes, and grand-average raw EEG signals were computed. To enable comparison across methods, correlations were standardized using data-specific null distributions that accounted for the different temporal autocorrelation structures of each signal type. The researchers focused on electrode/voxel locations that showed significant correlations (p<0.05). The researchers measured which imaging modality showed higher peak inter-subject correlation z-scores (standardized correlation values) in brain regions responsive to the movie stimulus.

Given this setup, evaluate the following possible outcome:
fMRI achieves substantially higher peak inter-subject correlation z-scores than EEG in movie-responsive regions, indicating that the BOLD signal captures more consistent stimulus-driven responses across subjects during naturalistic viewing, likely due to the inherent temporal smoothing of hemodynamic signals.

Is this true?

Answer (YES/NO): NO